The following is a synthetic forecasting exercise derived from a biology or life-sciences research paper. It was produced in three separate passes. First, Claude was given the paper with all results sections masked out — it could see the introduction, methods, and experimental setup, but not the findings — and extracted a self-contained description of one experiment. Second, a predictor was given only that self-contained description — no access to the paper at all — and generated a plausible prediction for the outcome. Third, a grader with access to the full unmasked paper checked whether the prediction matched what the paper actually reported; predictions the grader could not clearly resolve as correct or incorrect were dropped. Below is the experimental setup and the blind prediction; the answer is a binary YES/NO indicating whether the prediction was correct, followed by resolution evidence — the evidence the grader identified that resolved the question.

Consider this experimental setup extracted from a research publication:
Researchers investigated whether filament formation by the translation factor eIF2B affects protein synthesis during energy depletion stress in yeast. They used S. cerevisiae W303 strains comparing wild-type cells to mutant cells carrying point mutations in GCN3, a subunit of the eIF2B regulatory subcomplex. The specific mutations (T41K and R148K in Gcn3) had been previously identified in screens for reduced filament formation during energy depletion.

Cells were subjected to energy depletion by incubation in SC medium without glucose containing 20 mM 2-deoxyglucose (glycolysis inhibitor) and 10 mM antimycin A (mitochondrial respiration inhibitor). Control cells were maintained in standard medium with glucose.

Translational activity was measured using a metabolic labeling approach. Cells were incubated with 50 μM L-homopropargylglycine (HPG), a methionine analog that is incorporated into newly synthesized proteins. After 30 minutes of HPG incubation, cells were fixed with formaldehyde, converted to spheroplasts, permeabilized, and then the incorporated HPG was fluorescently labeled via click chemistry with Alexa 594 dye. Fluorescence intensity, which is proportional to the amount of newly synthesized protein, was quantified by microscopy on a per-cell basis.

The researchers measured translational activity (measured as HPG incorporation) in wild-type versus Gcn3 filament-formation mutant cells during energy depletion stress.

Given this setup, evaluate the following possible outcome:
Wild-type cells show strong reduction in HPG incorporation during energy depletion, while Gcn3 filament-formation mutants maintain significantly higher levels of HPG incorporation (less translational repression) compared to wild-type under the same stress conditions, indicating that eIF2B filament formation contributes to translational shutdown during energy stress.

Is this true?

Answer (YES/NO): YES